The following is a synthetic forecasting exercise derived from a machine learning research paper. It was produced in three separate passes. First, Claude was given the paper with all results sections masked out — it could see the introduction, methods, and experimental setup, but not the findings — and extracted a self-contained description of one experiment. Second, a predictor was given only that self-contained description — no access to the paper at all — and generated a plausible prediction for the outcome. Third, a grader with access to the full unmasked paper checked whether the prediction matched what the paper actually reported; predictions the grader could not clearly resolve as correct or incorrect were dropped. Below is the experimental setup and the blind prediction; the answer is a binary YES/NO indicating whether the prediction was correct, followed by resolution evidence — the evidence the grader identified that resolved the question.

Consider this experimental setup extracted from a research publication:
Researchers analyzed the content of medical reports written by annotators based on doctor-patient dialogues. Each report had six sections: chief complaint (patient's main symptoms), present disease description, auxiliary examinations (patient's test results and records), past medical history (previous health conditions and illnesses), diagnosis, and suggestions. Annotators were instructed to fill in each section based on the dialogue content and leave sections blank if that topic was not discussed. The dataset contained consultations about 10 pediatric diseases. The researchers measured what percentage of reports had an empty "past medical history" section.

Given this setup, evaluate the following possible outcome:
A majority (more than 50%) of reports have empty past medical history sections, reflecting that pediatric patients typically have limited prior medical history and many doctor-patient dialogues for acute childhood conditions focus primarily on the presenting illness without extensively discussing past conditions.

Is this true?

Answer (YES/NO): YES